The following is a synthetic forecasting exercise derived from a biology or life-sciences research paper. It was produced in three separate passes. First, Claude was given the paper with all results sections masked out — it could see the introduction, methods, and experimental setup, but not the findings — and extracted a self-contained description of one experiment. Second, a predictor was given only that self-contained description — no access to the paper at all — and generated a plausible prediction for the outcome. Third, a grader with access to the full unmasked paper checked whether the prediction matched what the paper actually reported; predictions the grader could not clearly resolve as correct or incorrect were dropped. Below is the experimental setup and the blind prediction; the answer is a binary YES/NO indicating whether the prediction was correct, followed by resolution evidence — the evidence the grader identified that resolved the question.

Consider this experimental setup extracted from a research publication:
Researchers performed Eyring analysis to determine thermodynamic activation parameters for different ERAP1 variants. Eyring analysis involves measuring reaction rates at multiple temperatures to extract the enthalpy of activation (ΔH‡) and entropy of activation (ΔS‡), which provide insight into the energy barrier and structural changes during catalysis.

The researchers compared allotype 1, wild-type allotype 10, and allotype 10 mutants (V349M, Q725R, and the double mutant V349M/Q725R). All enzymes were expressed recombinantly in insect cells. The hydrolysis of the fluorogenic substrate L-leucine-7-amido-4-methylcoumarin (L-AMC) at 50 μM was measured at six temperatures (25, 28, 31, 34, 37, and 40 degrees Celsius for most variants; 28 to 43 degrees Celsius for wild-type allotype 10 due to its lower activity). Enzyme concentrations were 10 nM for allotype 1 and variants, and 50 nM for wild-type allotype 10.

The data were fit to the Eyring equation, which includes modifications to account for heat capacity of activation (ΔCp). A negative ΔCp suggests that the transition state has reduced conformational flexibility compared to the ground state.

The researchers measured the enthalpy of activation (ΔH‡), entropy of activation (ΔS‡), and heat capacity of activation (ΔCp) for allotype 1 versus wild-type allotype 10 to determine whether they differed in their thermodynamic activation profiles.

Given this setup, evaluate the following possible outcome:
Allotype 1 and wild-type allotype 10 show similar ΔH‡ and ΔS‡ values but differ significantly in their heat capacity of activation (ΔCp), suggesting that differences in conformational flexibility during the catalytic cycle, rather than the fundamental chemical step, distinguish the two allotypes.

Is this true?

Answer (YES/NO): NO